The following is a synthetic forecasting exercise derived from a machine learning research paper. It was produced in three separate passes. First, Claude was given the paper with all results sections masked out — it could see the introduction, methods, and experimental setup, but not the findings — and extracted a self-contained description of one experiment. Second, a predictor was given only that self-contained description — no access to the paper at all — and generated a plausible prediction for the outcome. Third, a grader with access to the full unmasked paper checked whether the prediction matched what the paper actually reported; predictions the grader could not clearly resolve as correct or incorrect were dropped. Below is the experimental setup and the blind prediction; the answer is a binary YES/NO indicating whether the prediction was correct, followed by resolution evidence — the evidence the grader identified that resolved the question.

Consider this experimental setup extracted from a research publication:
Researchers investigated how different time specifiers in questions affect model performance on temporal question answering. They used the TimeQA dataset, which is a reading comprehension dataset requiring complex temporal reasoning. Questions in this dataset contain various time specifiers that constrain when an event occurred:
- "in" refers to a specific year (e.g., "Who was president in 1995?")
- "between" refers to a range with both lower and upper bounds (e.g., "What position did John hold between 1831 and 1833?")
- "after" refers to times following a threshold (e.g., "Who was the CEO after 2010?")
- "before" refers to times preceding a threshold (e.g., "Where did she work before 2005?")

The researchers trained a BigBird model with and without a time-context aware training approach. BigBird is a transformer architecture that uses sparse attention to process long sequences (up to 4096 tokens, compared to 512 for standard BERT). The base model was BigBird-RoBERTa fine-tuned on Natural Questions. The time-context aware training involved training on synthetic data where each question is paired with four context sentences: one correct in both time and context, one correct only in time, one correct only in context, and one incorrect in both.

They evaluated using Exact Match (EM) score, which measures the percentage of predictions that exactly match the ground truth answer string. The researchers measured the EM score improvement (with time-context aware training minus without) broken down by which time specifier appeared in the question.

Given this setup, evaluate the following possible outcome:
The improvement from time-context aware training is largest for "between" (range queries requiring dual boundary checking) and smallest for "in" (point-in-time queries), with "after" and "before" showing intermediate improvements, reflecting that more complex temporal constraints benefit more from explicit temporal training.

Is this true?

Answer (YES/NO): NO